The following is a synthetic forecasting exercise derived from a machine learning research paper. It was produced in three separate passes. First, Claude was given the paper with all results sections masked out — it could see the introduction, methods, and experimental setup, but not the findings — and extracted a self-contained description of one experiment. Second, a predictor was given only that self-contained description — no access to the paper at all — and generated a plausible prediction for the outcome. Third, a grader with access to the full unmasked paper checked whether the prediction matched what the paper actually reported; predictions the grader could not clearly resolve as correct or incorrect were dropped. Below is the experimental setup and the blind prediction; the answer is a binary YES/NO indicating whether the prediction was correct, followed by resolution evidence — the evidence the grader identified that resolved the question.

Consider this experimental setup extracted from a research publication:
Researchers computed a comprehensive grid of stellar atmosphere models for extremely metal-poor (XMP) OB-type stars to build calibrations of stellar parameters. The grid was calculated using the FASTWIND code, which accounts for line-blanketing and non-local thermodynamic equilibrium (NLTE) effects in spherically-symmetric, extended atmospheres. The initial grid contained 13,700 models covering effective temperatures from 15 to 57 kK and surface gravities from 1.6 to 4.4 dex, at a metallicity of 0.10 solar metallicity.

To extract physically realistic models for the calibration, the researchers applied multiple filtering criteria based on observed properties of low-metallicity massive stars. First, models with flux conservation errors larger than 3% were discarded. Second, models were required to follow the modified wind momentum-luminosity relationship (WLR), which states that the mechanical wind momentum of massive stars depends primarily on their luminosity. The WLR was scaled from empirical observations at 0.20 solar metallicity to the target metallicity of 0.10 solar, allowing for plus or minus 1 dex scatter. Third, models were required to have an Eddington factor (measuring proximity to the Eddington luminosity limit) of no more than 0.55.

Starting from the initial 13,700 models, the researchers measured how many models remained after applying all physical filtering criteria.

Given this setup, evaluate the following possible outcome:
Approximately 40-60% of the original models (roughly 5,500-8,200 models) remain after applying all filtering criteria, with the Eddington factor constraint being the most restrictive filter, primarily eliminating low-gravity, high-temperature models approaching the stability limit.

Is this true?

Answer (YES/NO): NO